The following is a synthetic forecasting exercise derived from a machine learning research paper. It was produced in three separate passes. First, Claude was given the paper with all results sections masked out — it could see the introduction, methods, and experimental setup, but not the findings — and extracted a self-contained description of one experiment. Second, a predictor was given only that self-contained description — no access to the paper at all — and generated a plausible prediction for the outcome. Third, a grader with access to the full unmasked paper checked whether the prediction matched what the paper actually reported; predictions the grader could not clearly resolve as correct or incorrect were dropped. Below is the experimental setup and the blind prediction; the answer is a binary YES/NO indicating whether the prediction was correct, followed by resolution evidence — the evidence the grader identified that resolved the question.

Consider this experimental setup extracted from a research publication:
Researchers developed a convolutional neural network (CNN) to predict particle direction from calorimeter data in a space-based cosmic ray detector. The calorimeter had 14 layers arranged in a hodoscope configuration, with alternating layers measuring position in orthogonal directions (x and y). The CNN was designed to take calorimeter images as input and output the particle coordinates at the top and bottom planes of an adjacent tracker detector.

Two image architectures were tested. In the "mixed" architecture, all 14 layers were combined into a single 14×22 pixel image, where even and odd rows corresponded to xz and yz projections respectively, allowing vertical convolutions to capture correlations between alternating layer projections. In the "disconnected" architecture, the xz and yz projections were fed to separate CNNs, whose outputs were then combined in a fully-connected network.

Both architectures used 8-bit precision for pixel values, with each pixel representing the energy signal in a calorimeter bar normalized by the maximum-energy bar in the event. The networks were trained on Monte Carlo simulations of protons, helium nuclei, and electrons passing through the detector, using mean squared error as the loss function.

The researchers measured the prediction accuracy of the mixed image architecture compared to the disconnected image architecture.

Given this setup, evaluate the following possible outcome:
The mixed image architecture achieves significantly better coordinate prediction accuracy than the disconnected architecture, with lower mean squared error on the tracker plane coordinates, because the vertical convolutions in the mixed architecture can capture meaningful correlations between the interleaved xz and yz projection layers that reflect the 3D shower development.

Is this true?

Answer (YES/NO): NO